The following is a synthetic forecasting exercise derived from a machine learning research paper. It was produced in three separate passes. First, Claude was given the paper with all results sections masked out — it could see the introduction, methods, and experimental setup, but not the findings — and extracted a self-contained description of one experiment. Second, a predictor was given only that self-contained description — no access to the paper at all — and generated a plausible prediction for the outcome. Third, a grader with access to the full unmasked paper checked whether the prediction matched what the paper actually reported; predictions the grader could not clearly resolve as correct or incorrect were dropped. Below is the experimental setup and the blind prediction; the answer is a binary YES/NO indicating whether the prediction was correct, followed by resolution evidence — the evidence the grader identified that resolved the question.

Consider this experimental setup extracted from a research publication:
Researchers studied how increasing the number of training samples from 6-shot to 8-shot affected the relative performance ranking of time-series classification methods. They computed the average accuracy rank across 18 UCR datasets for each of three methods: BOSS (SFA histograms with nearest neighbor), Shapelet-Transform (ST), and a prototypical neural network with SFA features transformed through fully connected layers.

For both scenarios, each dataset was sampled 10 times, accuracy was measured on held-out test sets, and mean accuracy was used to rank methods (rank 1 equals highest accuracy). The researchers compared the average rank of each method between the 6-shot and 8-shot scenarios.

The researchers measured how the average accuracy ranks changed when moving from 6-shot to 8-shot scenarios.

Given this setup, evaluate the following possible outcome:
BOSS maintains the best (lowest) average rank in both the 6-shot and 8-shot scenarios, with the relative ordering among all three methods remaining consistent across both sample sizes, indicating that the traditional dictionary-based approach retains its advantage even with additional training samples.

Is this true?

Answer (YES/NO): NO